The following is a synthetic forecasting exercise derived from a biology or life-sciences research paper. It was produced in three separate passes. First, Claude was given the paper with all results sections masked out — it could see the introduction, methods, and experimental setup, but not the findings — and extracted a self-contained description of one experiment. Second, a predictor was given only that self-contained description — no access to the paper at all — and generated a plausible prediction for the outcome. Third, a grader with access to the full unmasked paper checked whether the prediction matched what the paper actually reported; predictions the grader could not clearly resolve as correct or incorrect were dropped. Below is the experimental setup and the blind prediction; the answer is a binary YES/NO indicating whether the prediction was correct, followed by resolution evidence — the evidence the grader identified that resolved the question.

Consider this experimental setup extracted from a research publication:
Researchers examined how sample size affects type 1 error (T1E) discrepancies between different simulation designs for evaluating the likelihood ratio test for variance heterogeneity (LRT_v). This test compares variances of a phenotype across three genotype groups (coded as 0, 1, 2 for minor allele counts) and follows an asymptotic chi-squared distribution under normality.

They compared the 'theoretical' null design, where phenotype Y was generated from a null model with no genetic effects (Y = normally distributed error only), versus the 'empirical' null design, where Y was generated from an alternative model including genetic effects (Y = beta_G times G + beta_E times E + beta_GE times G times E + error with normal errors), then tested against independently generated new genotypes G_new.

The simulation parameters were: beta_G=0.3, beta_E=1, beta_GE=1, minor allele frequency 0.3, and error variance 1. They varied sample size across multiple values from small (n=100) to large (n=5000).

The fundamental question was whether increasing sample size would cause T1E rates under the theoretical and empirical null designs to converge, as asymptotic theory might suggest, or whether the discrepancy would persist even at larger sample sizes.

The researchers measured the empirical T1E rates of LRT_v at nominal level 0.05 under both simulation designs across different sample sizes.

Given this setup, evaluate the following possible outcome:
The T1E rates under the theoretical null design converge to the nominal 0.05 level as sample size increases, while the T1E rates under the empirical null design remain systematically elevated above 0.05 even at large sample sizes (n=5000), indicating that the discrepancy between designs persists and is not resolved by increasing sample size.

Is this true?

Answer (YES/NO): YES